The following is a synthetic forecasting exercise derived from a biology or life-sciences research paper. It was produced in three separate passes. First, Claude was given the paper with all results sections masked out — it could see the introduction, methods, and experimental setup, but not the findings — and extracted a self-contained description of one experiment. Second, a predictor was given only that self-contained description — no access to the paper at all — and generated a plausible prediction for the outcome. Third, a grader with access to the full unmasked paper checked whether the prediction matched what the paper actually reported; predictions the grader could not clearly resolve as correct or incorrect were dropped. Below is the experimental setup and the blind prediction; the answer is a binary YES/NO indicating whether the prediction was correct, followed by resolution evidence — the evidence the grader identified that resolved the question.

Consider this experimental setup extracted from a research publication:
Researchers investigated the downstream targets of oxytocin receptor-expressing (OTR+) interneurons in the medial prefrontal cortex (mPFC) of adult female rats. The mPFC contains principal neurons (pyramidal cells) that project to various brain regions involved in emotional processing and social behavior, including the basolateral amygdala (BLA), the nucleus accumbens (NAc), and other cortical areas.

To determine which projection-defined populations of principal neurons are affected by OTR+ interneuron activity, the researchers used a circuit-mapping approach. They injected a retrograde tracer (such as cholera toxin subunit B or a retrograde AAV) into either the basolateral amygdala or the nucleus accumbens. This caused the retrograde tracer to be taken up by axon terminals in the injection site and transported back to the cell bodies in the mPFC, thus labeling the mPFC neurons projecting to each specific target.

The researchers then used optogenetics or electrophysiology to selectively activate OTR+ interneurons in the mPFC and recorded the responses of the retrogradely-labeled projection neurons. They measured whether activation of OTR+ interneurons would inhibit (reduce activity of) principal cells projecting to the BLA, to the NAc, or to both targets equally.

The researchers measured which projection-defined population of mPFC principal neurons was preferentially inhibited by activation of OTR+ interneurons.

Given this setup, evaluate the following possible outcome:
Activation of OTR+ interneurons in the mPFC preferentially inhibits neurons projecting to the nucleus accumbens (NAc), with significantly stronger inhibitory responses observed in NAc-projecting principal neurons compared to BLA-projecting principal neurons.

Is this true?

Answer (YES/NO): NO